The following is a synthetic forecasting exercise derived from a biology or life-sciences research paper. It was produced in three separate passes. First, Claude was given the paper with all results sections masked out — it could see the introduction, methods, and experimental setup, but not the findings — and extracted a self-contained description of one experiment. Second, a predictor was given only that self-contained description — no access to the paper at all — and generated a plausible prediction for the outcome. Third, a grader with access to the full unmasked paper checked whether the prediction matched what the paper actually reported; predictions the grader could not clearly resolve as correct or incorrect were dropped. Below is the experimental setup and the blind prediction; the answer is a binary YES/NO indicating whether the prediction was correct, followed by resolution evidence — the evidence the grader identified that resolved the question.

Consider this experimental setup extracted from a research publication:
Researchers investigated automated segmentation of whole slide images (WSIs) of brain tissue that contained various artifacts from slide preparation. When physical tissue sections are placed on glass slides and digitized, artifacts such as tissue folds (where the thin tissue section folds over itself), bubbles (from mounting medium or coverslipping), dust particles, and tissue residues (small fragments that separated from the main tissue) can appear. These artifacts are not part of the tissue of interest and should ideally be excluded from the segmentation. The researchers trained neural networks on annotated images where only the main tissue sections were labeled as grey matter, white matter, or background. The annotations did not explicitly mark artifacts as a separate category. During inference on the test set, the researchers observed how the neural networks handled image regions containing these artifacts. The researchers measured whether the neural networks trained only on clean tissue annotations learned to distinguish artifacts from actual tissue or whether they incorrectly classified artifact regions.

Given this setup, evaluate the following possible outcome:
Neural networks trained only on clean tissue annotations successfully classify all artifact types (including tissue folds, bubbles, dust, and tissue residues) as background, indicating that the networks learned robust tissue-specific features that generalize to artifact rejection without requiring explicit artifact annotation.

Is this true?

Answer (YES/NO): NO